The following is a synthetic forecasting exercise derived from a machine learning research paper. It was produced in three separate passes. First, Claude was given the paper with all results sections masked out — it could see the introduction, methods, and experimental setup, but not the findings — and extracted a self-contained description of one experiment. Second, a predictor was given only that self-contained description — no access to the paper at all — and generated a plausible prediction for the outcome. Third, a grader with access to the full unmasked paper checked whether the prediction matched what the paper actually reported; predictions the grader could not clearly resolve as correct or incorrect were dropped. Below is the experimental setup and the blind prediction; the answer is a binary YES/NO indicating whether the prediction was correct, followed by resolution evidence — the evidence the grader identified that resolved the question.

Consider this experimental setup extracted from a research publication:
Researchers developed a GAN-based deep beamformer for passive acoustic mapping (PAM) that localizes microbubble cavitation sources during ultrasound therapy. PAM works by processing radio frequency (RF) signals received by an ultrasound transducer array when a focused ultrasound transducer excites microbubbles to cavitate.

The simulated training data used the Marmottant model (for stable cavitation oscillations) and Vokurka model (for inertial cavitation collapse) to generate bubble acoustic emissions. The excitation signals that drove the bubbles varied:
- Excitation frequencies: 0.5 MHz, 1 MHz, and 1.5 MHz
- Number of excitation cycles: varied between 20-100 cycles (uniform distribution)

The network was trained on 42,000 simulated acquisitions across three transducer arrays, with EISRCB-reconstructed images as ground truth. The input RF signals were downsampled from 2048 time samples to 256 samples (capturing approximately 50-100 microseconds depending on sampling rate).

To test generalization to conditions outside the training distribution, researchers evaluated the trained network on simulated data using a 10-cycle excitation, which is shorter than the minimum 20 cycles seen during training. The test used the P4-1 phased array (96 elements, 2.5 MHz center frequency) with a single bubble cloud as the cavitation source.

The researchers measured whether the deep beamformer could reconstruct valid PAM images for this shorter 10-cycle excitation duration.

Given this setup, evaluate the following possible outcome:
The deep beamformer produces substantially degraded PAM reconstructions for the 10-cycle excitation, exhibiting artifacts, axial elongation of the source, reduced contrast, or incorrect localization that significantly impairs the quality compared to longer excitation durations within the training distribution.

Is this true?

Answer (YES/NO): NO